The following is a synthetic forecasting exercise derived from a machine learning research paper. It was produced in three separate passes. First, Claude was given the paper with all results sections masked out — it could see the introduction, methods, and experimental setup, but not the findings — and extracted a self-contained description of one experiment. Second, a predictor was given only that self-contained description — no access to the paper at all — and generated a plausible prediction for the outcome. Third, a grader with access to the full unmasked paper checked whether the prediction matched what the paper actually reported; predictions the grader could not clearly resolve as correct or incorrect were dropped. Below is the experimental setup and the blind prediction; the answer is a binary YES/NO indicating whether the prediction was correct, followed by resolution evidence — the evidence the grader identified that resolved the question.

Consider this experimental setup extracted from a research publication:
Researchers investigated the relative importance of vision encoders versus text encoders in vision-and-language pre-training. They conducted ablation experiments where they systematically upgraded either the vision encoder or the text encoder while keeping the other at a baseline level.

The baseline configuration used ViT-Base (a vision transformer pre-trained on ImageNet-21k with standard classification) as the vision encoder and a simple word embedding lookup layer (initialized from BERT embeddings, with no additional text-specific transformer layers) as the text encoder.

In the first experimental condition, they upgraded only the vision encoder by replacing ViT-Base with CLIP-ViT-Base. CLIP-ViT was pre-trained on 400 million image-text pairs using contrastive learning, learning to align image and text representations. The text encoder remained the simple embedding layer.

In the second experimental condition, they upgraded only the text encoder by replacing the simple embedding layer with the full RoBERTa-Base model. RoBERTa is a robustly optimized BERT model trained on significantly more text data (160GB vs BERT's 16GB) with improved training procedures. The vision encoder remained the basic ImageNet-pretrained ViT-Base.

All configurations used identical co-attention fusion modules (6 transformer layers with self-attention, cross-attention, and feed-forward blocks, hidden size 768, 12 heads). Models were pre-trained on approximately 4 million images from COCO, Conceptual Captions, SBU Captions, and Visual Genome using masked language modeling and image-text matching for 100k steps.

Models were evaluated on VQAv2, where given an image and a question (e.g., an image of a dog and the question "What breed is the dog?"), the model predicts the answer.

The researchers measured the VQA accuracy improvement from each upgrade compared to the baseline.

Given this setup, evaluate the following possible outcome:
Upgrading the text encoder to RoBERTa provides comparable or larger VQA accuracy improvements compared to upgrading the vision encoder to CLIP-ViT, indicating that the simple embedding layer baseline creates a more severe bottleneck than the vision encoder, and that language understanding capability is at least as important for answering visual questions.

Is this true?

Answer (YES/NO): YES